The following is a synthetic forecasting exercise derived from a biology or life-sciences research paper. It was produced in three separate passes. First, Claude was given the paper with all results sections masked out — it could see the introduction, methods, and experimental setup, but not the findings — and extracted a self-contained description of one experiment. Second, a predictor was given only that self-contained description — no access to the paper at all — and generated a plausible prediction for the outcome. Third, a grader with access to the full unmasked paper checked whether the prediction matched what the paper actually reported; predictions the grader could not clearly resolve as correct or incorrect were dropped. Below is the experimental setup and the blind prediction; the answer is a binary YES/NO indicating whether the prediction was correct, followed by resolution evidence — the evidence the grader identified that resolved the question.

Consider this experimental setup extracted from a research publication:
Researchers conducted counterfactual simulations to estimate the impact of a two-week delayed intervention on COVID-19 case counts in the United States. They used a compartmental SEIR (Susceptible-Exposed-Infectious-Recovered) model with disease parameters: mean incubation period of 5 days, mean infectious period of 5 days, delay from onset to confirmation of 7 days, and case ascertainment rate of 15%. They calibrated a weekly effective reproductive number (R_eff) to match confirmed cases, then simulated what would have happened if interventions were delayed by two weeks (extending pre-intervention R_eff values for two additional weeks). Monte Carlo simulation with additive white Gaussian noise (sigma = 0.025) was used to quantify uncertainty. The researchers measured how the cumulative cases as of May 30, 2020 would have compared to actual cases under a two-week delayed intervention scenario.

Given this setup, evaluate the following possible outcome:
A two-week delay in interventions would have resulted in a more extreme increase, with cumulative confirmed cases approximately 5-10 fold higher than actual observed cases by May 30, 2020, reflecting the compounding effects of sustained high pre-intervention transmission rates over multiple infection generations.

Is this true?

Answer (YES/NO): NO